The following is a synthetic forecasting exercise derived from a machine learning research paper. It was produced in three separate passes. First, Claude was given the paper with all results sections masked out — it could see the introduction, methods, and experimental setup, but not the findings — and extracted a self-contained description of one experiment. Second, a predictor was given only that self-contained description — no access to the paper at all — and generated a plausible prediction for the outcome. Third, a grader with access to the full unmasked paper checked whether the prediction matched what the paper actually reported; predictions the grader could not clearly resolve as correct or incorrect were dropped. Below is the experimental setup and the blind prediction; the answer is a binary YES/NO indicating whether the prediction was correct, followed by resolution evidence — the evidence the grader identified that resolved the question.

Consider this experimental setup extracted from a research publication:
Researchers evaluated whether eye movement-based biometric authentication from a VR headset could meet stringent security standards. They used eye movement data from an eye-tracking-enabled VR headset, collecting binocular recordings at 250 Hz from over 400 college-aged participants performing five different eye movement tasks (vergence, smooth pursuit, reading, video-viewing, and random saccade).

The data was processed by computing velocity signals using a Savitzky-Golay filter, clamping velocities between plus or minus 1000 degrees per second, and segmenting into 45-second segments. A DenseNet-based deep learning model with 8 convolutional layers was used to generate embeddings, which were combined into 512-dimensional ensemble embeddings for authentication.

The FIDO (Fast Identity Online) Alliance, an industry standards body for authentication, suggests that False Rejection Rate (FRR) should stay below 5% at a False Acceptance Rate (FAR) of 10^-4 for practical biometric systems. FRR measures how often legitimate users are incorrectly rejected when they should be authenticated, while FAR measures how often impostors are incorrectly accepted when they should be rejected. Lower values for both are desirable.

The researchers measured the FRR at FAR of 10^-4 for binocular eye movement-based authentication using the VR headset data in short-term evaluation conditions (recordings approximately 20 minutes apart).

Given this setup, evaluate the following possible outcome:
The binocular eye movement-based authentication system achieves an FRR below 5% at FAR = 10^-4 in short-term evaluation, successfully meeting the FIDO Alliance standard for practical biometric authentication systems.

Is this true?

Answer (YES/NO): NO